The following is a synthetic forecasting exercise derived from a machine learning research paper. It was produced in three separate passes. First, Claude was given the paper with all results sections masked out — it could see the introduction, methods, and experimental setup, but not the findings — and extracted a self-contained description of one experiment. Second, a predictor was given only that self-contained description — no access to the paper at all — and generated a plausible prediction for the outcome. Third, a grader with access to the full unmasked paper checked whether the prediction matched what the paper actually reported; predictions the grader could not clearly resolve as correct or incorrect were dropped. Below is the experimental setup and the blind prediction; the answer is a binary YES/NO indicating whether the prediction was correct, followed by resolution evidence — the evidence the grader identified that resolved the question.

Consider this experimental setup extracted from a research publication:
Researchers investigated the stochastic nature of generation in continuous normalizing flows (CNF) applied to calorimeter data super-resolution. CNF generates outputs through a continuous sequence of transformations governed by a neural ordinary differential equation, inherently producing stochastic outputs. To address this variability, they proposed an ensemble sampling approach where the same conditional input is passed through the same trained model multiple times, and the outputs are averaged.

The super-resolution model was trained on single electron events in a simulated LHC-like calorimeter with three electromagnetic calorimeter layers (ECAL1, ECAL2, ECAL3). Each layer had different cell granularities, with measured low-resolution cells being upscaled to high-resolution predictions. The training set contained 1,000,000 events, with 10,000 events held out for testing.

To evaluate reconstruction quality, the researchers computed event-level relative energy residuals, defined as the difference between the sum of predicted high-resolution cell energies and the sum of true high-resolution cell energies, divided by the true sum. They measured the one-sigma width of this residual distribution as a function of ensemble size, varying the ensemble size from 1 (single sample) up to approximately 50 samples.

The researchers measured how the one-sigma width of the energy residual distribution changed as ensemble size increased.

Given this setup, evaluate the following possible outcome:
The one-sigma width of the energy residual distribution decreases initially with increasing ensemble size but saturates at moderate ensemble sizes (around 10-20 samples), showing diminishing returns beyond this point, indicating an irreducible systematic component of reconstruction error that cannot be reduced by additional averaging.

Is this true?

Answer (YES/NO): YES